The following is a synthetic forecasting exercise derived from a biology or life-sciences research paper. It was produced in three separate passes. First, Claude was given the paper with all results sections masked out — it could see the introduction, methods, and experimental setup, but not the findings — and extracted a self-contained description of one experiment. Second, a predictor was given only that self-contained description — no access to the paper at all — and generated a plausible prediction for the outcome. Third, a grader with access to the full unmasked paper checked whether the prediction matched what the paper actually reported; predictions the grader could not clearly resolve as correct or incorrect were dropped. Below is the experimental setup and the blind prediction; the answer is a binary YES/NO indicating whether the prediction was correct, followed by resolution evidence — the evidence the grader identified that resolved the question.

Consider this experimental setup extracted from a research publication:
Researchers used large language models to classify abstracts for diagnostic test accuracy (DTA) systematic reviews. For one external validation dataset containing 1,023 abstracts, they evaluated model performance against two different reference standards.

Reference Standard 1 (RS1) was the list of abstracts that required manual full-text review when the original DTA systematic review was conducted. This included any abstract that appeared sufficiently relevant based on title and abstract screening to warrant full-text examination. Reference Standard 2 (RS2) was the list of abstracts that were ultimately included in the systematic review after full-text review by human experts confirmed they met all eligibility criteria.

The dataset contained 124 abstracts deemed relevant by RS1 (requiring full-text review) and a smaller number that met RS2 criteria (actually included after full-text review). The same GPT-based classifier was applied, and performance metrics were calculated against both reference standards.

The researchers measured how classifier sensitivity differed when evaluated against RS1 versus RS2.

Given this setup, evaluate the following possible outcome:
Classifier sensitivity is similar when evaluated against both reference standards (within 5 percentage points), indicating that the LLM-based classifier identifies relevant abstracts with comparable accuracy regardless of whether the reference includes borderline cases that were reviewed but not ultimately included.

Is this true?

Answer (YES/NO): NO